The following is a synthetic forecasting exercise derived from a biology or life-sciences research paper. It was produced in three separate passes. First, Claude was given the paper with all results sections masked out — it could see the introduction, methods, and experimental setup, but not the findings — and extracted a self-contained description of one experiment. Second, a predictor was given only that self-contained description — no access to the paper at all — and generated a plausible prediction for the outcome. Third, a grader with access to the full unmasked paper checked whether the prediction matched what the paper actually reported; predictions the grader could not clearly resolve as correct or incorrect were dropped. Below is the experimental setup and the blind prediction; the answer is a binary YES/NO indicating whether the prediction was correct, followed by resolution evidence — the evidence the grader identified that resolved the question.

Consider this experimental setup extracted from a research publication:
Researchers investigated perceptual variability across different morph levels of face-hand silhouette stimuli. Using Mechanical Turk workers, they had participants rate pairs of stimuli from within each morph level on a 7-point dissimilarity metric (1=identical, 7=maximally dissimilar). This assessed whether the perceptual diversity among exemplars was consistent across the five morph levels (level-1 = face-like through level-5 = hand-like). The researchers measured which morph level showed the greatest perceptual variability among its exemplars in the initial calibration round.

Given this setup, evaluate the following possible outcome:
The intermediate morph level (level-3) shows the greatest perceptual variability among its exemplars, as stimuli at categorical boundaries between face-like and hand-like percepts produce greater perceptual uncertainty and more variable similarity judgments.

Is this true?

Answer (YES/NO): NO